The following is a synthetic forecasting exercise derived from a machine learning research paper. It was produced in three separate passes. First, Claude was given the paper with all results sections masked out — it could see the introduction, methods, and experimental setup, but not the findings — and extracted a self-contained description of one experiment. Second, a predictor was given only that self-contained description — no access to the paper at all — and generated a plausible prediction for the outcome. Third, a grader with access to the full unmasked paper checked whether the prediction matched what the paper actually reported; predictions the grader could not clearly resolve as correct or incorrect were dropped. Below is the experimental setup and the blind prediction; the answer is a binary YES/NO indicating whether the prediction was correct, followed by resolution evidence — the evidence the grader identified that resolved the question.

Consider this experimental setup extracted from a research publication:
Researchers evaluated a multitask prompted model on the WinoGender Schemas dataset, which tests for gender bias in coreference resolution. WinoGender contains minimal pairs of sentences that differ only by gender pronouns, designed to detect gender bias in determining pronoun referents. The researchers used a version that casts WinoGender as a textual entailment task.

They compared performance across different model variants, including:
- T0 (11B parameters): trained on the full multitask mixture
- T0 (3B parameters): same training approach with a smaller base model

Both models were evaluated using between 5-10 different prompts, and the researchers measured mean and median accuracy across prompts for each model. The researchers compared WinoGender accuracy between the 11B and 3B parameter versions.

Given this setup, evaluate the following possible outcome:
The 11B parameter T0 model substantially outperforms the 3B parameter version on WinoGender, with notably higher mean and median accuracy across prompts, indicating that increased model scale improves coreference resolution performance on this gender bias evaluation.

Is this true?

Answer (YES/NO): YES